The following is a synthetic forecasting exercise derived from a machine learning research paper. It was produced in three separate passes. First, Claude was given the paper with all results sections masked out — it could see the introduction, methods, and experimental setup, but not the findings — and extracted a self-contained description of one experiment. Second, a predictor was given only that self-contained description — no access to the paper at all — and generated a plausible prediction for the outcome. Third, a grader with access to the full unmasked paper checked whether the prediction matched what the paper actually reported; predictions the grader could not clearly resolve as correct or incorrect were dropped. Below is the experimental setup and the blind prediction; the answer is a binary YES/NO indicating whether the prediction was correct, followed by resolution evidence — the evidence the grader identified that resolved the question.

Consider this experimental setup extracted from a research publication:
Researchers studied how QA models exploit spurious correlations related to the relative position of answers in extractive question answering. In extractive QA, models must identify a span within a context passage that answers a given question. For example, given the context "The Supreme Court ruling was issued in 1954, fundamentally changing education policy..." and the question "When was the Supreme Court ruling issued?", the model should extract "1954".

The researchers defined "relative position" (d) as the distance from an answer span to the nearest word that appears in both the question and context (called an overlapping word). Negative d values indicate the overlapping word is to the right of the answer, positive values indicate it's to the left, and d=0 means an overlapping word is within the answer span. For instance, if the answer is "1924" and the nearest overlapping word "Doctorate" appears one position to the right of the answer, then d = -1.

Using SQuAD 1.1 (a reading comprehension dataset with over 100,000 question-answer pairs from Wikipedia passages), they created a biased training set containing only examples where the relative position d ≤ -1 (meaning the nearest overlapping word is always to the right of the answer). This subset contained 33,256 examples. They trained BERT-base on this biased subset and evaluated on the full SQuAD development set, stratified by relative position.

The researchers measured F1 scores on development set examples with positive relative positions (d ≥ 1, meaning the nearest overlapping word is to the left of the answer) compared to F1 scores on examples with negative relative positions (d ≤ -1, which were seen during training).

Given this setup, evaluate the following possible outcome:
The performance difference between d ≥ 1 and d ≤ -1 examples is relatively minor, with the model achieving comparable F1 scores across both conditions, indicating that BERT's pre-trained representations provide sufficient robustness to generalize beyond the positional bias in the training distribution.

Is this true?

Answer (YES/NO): NO